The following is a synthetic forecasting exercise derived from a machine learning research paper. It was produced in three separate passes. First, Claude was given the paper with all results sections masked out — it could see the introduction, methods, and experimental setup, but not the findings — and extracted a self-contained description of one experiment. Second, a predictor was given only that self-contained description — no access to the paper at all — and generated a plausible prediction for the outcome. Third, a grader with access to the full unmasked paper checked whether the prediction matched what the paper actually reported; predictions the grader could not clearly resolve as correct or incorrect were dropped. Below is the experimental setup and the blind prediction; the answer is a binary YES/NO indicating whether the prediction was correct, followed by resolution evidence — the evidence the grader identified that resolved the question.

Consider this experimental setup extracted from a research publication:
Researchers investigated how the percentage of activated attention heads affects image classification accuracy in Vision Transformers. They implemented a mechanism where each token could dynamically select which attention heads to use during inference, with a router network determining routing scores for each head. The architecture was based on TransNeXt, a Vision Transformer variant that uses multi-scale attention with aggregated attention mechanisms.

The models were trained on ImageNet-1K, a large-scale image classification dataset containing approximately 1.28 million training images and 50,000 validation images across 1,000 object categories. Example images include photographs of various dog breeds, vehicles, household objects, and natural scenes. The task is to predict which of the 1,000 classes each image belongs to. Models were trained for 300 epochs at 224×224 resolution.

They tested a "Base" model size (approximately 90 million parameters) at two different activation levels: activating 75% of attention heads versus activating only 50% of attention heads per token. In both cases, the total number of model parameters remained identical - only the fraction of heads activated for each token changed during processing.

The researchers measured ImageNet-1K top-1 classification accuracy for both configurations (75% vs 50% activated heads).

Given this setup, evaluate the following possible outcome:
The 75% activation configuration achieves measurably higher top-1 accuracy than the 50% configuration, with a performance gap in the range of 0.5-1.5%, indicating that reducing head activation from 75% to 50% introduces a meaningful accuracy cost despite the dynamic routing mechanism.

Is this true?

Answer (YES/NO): NO